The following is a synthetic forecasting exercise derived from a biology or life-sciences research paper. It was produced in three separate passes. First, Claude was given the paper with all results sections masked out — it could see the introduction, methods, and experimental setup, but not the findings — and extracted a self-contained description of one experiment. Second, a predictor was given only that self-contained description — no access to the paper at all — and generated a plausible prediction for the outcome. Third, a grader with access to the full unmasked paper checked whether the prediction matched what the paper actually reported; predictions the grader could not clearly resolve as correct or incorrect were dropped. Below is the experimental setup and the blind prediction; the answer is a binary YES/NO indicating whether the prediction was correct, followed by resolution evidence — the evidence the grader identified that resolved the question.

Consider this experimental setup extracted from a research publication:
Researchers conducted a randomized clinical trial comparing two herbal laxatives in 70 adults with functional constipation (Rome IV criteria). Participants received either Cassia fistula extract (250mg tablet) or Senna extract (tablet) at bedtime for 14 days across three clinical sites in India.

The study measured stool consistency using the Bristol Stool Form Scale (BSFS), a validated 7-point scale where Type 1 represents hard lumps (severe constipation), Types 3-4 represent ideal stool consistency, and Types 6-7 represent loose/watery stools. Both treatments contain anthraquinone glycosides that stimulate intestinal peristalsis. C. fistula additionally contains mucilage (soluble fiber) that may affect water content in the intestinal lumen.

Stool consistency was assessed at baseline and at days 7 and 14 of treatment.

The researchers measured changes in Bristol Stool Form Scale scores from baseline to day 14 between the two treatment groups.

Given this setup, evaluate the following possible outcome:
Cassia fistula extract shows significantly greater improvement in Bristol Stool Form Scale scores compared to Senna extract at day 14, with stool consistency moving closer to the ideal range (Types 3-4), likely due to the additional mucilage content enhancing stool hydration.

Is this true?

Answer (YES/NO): NO